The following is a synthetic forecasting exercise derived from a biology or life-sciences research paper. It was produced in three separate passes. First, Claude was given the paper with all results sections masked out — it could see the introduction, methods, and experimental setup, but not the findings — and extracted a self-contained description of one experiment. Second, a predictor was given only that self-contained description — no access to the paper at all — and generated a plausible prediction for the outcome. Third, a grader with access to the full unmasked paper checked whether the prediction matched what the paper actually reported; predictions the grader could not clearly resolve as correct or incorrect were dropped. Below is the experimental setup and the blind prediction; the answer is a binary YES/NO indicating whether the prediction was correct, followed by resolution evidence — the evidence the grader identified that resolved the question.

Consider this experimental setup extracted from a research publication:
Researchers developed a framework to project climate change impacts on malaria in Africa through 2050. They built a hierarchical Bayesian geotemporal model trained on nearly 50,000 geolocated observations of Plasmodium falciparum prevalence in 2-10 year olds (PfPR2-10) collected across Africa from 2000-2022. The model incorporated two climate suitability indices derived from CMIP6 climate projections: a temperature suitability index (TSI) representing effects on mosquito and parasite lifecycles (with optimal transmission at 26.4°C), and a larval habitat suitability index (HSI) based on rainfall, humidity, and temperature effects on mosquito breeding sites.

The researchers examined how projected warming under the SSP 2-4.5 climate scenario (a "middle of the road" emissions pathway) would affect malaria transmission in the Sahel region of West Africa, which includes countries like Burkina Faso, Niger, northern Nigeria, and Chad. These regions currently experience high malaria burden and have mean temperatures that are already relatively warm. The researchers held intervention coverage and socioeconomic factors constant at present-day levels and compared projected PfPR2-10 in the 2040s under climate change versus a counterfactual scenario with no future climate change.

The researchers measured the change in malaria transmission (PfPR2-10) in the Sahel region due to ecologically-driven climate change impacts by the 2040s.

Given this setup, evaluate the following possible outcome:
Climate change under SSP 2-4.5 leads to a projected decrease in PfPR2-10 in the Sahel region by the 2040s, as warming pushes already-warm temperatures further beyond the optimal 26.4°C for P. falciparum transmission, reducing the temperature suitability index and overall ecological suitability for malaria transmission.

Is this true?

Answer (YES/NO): YES